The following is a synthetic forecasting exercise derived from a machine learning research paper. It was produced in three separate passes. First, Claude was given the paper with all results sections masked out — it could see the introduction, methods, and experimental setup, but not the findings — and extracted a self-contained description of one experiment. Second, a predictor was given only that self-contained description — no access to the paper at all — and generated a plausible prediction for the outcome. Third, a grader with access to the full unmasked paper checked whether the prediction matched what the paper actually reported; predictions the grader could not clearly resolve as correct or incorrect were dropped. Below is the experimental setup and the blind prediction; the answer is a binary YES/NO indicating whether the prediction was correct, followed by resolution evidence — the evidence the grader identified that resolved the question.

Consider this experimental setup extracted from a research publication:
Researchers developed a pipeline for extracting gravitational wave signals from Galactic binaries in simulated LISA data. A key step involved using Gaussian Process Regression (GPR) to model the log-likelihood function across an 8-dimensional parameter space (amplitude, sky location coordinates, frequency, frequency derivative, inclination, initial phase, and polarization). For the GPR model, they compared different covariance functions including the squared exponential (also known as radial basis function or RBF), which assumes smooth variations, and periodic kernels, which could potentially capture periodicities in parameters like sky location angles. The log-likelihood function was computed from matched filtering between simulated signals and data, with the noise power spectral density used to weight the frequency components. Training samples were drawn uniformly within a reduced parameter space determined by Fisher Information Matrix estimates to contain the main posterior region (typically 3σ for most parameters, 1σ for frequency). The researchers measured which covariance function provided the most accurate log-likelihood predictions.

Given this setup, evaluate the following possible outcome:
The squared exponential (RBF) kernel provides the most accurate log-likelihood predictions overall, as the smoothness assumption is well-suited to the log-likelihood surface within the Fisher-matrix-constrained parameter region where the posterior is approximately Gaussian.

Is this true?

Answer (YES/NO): YES